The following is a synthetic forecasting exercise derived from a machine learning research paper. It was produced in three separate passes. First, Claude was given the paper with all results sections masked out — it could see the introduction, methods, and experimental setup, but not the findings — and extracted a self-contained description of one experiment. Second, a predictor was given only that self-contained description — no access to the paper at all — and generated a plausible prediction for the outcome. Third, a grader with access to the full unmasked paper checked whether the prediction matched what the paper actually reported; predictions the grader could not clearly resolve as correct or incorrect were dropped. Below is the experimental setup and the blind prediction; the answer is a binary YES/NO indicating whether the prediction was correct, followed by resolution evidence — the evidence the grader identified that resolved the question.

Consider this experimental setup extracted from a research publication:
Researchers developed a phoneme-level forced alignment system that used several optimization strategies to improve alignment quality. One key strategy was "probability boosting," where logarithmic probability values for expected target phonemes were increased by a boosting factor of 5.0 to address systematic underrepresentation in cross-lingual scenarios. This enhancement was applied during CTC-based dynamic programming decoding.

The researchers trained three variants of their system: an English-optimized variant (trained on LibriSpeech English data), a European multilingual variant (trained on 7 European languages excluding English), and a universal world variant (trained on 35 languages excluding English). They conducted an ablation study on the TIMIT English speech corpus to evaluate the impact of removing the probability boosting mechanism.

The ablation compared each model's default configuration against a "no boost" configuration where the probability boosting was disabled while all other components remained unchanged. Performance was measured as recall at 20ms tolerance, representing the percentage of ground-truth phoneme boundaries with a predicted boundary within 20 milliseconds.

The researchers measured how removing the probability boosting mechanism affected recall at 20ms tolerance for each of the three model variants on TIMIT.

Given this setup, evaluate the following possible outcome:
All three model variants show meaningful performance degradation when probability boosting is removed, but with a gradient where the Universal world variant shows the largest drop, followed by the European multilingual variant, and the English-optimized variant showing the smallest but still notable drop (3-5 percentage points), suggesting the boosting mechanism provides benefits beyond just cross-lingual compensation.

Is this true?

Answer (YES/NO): NO